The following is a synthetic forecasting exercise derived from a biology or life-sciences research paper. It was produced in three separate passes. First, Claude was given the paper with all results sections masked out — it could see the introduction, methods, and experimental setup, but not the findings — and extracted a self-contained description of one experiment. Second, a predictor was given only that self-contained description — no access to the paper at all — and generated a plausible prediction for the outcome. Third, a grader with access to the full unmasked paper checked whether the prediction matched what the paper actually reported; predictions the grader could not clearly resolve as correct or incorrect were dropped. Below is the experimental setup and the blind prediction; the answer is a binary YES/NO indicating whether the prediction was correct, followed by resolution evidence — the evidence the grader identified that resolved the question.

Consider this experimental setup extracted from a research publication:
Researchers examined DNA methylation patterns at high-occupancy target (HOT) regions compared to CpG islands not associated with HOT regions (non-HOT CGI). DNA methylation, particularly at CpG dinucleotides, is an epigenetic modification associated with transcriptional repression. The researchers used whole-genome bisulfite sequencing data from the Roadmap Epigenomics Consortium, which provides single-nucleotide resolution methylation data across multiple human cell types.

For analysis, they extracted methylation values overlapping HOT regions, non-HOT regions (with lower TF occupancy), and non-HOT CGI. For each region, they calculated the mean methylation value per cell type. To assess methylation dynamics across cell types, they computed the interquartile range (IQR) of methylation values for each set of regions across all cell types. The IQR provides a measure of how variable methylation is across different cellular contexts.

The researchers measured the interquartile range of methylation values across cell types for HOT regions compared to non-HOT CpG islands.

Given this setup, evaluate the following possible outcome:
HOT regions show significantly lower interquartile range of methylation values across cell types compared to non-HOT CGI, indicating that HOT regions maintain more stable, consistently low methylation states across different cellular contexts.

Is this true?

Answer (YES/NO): YES